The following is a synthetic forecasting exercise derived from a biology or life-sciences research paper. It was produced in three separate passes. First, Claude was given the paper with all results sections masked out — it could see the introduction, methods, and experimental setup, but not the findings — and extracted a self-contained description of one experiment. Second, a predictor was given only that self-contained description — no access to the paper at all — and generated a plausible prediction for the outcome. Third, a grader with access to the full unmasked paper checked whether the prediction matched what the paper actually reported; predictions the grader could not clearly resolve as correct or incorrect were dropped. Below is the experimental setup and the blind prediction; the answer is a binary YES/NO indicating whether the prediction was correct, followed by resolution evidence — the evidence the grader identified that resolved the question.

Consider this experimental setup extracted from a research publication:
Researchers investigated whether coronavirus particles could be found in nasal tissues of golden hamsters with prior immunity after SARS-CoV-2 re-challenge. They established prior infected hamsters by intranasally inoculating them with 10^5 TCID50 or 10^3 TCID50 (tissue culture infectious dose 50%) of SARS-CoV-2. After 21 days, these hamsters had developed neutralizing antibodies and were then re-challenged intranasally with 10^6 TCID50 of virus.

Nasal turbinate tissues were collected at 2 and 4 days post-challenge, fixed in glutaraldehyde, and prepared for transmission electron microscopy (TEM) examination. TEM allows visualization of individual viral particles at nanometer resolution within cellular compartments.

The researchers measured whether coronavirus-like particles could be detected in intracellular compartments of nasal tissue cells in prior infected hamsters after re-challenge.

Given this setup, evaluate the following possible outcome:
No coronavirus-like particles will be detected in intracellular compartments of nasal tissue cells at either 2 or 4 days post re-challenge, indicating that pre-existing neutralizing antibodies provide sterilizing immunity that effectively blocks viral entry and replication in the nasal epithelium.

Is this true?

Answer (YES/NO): NO